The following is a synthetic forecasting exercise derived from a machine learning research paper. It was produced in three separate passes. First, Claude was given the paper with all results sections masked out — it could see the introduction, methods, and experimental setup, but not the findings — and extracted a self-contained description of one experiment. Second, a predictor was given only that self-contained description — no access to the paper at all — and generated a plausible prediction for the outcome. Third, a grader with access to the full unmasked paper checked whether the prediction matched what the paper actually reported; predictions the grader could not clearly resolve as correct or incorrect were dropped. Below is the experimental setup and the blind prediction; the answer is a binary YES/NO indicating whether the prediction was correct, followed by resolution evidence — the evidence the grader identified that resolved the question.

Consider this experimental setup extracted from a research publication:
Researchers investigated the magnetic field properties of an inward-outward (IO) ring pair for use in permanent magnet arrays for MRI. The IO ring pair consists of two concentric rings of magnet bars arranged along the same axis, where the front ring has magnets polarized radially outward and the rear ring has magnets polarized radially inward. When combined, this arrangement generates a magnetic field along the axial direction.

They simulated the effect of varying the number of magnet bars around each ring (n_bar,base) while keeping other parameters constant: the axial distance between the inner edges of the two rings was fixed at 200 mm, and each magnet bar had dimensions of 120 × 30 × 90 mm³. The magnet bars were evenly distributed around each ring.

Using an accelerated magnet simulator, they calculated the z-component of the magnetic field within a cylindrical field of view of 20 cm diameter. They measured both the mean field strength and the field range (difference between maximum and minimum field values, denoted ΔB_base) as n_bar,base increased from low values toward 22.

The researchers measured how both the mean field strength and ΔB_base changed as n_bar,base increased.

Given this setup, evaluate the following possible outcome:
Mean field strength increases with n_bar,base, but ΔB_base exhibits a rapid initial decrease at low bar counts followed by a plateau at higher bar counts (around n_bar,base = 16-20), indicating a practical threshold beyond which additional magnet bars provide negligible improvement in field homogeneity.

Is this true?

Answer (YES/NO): NO